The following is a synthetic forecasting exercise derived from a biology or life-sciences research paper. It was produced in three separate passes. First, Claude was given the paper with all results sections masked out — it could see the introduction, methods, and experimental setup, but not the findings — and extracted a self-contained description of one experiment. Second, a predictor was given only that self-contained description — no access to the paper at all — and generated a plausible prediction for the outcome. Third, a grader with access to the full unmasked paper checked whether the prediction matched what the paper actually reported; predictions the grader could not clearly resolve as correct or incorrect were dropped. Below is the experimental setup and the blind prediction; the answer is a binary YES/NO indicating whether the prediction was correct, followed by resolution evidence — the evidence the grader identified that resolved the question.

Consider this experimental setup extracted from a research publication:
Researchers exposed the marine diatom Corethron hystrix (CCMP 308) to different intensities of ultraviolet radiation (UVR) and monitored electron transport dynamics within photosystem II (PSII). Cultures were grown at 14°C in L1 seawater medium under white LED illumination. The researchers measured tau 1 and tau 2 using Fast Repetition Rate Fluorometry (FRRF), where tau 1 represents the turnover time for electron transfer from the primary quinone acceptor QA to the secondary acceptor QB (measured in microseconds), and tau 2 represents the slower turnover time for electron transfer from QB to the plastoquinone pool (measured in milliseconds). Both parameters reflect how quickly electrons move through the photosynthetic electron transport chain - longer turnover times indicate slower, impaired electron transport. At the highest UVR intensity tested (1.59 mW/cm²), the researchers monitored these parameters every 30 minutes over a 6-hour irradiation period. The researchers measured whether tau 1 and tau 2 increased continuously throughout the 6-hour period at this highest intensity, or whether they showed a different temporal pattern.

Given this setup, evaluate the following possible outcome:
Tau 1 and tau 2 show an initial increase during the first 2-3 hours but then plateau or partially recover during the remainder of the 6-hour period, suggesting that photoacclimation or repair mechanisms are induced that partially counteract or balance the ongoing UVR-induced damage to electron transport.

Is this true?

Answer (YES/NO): NO